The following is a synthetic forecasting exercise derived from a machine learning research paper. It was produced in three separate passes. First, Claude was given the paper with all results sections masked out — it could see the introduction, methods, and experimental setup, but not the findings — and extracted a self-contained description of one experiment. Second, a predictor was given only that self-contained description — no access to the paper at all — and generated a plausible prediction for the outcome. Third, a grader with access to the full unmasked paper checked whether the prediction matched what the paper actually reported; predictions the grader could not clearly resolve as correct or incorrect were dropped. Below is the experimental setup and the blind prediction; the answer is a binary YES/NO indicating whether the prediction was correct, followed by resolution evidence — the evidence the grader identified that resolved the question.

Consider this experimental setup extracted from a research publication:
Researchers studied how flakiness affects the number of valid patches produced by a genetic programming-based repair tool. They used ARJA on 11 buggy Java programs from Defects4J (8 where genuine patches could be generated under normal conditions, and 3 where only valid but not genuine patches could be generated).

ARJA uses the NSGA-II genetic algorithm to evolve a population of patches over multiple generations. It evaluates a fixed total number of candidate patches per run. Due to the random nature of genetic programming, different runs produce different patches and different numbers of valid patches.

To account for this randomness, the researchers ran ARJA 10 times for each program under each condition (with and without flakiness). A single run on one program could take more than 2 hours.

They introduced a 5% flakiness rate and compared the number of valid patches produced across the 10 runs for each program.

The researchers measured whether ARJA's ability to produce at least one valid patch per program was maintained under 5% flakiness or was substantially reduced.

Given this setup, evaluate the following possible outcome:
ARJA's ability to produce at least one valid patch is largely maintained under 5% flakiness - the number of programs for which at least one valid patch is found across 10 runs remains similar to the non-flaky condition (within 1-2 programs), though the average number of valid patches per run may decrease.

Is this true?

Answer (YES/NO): NO